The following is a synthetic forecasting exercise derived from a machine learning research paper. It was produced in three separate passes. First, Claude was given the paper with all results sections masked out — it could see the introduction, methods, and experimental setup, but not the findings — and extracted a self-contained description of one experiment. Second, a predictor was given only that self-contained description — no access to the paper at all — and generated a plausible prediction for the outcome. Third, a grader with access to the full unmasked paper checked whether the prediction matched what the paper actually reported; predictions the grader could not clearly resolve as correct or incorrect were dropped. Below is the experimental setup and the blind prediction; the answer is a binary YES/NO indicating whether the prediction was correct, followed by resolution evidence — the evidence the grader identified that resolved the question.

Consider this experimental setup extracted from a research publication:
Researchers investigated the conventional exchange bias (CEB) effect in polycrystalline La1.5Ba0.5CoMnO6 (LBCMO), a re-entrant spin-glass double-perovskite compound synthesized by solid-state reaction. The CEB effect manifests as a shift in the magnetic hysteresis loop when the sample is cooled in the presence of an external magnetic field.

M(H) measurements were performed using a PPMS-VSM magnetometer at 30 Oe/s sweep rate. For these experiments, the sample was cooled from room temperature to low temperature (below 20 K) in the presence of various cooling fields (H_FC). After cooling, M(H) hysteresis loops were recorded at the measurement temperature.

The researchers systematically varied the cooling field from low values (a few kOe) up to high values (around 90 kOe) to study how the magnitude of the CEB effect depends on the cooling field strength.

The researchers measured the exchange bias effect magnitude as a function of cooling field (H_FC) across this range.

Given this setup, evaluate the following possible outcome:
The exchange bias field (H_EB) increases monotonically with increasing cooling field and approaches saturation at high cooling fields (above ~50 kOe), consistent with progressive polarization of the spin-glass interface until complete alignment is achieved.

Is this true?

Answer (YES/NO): YES